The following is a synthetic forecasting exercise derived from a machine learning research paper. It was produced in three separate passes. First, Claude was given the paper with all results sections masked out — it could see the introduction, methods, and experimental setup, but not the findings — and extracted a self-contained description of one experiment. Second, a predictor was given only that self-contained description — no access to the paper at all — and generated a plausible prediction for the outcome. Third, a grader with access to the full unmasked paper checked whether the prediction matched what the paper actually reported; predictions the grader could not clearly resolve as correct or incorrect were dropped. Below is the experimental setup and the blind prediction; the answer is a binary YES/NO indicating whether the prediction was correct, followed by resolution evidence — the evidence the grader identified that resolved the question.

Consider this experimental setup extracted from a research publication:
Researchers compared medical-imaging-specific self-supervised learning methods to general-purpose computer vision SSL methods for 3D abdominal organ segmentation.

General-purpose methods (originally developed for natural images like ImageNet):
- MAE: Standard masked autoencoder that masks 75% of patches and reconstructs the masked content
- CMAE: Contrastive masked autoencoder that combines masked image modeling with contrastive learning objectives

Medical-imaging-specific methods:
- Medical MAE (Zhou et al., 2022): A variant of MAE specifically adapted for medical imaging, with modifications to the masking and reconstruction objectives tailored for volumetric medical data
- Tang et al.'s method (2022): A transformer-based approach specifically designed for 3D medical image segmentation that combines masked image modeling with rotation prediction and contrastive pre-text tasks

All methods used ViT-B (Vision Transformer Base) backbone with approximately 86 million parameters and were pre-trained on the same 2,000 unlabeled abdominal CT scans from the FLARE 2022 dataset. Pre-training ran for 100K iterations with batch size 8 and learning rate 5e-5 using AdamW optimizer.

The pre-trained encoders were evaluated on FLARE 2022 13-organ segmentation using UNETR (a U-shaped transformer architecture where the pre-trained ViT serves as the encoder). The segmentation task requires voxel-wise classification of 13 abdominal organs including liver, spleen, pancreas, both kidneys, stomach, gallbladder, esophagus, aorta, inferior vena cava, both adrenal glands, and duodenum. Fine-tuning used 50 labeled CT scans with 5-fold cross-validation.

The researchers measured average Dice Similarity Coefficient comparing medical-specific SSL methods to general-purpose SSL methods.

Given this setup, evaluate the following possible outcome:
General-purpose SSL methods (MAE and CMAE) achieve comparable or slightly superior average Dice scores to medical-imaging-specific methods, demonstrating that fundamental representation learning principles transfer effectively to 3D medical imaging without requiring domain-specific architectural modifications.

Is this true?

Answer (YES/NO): YES